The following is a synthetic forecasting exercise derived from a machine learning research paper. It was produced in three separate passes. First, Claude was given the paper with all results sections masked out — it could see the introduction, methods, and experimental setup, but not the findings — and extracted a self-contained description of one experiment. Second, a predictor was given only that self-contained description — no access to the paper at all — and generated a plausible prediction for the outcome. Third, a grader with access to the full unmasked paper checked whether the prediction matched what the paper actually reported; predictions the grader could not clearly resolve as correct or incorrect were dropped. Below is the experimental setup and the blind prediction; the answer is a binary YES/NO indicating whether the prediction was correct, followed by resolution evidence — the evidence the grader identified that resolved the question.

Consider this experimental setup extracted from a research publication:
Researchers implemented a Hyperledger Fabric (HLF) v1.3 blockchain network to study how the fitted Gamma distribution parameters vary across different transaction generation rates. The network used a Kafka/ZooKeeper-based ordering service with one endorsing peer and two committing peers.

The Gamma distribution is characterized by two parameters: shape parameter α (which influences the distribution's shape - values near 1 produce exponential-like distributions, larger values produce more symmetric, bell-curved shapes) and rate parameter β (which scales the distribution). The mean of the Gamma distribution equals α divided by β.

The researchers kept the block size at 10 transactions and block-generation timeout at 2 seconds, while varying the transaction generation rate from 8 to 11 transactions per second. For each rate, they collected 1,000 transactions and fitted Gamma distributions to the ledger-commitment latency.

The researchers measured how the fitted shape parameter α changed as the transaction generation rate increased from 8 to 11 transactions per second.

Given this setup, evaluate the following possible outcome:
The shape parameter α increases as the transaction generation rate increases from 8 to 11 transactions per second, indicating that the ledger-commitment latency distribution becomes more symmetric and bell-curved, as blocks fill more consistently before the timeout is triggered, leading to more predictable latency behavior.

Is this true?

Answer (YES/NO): NO